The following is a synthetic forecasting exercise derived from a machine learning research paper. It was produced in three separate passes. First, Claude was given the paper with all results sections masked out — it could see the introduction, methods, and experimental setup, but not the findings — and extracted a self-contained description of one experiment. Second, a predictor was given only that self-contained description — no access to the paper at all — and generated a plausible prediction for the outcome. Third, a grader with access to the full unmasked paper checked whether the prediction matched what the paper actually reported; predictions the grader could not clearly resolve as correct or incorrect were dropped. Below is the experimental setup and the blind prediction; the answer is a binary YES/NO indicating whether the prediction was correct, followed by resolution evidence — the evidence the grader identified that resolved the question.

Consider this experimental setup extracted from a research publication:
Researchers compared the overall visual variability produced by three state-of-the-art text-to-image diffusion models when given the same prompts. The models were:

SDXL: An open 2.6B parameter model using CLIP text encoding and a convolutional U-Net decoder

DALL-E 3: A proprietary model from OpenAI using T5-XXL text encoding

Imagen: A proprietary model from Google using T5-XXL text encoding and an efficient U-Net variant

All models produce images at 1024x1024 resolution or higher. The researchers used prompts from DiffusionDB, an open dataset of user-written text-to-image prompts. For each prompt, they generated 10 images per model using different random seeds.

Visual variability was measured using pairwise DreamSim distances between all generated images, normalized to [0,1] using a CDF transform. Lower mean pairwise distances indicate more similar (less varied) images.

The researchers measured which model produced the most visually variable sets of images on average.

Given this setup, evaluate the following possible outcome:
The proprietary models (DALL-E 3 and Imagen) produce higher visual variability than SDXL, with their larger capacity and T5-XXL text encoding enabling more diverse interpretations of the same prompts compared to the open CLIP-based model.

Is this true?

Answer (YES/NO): NO